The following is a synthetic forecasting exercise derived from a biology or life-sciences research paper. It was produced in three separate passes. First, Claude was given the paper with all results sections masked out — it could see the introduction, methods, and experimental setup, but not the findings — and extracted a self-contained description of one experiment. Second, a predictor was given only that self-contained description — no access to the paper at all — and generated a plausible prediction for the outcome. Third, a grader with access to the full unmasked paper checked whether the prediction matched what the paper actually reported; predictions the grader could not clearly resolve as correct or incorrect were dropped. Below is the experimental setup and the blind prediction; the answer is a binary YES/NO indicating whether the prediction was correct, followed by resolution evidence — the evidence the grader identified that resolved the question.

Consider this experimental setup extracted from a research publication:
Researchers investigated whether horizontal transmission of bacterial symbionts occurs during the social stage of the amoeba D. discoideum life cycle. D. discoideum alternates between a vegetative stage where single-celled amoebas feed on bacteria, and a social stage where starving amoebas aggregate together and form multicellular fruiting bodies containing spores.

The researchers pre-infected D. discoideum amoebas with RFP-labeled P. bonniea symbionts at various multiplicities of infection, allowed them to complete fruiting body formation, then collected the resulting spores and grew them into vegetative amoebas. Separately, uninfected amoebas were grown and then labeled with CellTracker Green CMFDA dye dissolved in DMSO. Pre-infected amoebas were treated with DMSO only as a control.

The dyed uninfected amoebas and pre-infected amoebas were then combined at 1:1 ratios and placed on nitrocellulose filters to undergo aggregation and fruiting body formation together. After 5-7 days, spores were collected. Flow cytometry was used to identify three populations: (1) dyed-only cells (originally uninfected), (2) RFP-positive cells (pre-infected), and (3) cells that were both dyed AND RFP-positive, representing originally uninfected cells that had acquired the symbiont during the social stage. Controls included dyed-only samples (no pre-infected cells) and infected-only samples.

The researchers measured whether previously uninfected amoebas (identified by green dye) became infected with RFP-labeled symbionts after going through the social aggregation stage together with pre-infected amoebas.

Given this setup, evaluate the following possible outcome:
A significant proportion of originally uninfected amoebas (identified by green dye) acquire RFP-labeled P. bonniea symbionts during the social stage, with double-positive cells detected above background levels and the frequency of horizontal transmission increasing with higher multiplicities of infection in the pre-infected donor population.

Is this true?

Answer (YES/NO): YES